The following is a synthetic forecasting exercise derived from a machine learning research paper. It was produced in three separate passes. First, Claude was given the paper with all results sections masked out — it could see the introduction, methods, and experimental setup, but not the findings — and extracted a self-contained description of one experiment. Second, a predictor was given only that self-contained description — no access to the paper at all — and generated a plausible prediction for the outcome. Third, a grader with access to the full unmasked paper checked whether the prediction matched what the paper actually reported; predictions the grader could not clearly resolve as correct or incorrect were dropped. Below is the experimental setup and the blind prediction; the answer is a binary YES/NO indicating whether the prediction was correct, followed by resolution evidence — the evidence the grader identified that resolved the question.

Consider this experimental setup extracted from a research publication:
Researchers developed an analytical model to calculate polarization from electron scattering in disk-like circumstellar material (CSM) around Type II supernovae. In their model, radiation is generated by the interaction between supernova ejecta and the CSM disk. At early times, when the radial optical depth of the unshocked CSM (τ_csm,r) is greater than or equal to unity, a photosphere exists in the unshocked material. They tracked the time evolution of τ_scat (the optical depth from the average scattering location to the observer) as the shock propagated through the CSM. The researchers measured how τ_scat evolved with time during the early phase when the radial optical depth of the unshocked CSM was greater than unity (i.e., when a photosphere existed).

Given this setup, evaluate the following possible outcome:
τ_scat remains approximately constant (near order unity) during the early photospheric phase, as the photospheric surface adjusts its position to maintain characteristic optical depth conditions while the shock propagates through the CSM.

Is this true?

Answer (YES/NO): YES